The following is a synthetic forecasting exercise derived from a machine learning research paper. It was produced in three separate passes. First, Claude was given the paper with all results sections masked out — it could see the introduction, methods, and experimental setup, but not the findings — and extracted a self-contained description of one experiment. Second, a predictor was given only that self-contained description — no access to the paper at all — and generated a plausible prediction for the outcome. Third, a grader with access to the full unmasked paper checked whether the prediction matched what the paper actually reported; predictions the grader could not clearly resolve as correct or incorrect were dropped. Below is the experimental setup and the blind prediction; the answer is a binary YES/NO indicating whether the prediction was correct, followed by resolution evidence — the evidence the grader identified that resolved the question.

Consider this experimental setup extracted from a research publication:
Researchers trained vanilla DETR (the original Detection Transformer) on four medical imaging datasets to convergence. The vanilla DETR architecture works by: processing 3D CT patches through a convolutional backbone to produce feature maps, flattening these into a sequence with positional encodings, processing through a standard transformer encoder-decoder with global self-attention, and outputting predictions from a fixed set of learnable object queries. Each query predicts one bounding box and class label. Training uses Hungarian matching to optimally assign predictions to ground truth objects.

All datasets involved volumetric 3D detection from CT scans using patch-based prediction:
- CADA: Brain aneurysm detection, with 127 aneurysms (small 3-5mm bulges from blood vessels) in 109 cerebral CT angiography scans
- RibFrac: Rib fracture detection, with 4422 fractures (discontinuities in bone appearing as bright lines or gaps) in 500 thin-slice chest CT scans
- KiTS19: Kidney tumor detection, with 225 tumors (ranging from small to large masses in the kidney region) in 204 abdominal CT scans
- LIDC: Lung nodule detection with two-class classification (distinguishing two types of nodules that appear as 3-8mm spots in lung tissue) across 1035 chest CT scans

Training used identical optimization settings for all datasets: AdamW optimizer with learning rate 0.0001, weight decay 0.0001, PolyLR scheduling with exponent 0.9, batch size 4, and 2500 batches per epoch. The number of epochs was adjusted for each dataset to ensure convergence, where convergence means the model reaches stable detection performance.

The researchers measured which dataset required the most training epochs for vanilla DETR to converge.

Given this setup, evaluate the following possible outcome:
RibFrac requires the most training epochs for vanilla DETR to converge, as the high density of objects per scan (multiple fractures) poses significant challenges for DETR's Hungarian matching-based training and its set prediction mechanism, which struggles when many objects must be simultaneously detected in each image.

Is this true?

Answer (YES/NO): NO